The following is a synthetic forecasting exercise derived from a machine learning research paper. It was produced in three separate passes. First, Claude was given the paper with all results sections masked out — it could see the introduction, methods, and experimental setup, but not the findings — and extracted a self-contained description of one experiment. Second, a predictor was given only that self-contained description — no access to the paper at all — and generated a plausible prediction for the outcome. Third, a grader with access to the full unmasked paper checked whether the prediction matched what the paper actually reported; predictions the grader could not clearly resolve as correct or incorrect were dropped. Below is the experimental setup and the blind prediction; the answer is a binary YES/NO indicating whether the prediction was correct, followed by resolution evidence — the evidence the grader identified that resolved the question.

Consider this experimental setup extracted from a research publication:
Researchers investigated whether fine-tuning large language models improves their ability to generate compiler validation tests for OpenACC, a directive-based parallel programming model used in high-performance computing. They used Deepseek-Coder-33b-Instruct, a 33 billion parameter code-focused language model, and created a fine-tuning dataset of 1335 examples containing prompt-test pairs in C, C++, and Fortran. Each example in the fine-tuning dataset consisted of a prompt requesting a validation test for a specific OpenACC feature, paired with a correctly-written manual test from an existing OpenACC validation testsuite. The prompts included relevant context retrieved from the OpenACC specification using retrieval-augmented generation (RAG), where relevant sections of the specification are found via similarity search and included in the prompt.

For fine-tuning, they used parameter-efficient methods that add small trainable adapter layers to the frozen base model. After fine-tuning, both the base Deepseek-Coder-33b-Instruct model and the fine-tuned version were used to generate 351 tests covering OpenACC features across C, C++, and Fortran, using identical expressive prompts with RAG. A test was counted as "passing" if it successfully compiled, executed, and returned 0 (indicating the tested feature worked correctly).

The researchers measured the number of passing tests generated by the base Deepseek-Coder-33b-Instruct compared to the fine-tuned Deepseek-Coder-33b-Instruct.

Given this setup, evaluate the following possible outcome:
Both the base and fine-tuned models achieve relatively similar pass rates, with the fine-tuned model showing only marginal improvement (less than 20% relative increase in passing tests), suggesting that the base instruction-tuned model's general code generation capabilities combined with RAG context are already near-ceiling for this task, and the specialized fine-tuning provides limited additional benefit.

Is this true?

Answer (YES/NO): NO